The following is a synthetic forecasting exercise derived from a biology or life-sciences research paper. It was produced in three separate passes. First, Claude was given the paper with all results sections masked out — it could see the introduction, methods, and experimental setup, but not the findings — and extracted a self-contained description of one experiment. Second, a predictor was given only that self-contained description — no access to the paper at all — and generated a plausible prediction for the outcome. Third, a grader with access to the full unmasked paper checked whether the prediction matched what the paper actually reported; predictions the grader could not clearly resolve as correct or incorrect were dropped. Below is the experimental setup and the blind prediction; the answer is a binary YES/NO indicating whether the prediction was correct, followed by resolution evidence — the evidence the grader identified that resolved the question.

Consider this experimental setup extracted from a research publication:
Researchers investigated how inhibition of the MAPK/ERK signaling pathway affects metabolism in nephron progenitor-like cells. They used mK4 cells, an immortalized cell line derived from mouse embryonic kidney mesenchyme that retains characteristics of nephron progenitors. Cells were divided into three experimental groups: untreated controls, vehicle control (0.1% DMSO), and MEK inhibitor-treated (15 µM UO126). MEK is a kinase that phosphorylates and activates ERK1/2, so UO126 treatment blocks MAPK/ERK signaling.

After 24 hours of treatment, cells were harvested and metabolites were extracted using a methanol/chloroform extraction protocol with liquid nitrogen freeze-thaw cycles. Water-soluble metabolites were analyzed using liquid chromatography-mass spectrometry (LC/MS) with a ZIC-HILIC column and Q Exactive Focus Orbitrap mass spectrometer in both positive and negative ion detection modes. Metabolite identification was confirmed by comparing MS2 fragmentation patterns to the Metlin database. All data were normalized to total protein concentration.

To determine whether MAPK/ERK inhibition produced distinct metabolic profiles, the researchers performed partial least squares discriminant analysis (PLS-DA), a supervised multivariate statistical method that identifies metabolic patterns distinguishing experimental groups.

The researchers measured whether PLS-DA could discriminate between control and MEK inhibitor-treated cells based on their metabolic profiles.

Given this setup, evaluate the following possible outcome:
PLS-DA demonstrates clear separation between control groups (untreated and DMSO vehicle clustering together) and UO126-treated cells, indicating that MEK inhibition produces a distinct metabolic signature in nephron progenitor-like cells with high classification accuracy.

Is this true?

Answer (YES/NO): NO